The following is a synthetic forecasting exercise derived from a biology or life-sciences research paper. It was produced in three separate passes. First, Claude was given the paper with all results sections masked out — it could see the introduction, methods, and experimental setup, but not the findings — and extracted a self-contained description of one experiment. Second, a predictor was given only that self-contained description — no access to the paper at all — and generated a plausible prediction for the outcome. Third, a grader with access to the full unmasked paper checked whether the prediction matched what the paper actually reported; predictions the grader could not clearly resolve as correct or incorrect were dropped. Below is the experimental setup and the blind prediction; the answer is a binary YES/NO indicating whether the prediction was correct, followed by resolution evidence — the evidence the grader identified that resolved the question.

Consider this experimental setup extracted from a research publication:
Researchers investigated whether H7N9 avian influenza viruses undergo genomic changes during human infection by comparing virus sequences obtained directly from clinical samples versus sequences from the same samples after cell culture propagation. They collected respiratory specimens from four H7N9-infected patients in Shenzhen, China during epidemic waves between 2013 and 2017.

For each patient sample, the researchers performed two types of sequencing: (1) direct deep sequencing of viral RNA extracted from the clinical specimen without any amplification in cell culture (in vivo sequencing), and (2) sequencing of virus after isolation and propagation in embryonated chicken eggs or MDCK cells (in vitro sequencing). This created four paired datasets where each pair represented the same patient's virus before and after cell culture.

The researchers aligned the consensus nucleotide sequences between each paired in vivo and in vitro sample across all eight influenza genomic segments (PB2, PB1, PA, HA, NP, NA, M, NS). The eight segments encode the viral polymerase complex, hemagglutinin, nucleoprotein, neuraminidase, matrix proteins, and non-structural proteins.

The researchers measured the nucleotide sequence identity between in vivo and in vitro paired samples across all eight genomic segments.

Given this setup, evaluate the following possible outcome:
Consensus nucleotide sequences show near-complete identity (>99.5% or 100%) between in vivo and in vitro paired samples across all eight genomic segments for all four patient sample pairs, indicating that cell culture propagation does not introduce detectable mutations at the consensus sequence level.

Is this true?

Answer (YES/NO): NO